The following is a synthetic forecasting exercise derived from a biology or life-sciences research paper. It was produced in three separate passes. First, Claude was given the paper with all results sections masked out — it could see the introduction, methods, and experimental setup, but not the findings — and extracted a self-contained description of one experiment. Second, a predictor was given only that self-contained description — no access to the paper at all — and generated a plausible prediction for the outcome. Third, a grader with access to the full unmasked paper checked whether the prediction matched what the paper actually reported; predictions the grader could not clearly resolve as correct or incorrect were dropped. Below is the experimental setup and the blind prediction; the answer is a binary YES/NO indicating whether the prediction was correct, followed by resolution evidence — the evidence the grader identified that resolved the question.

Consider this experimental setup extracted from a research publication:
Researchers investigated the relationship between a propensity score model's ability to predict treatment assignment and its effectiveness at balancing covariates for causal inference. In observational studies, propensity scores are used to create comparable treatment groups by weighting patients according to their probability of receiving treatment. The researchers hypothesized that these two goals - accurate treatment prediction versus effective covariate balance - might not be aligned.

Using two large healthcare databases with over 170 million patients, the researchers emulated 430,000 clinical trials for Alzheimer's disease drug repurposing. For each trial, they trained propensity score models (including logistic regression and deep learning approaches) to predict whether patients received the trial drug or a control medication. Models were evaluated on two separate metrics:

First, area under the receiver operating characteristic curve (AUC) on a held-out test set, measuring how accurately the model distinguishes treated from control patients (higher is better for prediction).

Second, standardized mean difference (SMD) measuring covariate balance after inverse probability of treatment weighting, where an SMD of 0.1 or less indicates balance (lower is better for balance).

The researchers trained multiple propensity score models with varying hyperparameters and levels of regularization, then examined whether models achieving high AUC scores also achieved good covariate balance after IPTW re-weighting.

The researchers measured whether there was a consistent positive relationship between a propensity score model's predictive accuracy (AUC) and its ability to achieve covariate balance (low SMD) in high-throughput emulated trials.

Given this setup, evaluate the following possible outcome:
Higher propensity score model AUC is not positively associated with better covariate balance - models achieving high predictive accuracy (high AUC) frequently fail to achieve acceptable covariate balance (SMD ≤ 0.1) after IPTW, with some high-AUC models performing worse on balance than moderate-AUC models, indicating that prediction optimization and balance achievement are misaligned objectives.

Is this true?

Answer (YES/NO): YES